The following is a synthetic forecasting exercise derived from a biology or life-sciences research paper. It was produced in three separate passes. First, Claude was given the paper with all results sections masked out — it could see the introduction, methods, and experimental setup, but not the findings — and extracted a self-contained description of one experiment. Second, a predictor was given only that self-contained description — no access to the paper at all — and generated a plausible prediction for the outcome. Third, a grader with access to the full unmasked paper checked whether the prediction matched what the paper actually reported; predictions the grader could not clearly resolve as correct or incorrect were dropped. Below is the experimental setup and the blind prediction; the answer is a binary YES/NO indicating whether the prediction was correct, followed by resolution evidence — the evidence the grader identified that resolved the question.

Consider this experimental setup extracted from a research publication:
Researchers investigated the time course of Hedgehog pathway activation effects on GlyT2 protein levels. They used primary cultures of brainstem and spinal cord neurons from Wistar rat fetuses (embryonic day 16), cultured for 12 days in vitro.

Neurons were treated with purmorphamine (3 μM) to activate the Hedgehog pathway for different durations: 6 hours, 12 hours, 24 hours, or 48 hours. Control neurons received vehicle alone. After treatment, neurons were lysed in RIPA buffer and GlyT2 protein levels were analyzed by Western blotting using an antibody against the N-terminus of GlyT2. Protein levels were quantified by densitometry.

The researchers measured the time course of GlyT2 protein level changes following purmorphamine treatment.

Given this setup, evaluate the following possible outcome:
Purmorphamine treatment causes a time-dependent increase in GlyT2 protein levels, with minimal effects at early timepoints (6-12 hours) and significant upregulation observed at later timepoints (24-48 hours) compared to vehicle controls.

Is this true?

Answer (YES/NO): NO